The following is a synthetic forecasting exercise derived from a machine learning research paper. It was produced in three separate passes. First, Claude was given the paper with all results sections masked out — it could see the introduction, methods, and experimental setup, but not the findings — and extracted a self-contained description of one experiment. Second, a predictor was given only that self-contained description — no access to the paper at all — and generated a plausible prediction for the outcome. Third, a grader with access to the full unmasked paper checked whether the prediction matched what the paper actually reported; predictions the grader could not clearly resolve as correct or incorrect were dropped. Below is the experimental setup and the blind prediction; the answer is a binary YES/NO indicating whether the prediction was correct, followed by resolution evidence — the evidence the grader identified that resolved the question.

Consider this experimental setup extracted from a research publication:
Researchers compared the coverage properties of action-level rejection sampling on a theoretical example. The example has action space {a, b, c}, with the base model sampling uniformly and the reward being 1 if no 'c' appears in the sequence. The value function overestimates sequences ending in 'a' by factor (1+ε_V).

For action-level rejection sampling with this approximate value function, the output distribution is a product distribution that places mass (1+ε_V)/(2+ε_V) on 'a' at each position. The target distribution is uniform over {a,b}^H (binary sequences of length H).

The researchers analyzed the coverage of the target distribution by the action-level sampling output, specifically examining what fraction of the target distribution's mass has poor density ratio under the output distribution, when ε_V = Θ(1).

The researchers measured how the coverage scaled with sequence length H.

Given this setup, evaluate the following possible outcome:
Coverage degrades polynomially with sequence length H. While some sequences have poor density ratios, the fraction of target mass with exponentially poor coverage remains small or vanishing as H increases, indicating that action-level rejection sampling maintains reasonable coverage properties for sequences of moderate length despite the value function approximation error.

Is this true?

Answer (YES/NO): NO